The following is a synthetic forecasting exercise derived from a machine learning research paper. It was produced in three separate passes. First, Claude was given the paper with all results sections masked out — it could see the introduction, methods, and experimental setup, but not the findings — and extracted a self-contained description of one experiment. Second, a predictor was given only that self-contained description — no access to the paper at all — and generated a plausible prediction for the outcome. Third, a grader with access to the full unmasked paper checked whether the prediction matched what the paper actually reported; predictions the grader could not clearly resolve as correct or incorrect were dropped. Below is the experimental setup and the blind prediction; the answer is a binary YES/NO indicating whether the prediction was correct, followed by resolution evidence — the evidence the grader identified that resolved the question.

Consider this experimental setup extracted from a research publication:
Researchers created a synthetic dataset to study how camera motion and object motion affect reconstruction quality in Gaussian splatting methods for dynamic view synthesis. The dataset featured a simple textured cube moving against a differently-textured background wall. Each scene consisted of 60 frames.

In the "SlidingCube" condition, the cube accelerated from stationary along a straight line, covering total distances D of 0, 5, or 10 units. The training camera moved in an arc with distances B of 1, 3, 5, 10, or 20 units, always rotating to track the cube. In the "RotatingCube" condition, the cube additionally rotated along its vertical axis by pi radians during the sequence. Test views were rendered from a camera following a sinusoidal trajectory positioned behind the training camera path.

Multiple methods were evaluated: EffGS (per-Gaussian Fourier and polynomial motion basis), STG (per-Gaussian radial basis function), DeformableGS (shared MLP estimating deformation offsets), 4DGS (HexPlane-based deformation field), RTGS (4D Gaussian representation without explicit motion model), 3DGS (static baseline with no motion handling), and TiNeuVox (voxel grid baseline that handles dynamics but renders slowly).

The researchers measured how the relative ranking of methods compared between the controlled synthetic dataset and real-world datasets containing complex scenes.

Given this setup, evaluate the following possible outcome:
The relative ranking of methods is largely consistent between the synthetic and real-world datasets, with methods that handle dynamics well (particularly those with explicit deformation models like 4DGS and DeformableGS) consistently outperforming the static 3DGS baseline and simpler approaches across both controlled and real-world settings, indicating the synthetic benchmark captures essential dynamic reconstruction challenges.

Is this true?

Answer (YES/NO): NO